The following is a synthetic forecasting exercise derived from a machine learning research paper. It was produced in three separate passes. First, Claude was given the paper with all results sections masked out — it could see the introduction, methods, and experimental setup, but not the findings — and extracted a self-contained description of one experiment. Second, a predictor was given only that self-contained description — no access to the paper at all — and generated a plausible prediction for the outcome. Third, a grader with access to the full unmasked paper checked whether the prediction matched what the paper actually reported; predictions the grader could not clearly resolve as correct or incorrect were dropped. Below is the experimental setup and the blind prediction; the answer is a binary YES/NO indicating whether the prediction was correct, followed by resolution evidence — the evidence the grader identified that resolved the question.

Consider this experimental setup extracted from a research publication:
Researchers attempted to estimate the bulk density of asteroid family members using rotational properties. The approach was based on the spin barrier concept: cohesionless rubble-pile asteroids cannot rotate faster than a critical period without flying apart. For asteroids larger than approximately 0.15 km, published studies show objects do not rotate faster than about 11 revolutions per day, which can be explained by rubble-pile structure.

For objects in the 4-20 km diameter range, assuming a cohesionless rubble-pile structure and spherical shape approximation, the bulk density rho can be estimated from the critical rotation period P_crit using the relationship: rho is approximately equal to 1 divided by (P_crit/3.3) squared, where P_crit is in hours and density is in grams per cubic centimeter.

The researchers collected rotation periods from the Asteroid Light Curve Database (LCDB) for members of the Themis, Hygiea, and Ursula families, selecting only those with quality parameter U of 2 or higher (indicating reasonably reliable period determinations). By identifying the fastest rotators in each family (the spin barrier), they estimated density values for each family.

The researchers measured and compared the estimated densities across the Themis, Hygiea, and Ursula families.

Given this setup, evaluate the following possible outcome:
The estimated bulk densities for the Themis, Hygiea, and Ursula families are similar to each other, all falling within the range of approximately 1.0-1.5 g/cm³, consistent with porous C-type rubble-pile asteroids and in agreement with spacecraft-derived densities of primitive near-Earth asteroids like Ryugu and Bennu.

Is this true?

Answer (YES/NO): NO